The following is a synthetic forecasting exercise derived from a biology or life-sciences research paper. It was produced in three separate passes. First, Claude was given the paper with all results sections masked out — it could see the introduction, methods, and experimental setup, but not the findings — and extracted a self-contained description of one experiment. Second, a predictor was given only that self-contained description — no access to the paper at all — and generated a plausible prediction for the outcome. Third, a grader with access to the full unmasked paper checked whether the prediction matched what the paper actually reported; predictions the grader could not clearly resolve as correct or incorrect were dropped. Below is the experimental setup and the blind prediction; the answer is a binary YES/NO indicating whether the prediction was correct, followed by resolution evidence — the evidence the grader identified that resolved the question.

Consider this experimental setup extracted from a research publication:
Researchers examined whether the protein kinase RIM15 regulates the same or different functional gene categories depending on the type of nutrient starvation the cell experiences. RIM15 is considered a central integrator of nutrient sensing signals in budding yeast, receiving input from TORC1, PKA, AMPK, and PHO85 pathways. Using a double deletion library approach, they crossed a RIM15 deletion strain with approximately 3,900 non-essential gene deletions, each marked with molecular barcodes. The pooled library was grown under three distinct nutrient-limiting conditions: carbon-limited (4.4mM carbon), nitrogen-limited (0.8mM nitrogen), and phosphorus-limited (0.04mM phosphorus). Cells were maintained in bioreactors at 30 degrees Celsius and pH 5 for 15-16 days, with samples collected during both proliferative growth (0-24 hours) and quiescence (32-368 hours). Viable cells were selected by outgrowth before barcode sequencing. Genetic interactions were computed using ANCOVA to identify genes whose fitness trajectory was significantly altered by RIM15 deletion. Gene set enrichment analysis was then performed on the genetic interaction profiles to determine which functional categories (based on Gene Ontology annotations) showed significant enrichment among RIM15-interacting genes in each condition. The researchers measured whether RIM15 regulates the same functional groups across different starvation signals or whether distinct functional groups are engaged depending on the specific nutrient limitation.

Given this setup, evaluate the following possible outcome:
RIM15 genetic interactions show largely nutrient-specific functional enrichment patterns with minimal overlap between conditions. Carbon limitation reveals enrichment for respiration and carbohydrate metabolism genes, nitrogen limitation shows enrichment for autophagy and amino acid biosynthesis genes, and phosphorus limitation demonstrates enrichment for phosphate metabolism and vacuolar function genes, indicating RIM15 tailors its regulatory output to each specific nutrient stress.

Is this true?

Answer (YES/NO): NO